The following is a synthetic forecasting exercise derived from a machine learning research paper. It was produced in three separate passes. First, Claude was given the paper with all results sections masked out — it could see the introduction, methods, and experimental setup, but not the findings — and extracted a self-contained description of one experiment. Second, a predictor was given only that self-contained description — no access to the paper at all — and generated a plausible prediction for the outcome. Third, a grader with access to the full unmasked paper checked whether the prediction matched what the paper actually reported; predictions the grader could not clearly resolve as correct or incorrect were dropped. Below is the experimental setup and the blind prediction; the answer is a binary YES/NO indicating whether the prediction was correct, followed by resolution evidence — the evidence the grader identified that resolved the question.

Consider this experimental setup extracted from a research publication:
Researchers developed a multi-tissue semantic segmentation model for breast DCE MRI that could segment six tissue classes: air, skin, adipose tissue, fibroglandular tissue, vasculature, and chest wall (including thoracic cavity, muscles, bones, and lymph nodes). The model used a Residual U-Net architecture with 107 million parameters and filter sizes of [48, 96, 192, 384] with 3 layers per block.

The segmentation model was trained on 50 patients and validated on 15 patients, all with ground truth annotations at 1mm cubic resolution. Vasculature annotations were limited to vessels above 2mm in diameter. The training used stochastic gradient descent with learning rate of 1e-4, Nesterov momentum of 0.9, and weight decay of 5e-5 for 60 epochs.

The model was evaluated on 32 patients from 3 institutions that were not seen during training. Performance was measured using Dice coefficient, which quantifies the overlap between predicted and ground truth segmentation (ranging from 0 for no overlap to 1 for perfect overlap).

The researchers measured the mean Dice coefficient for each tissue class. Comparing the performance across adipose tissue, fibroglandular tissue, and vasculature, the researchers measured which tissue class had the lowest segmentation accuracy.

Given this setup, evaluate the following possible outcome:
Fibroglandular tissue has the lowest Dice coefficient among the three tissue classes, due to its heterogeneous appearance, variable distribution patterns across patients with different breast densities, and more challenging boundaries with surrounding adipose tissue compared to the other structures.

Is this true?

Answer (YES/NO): NO